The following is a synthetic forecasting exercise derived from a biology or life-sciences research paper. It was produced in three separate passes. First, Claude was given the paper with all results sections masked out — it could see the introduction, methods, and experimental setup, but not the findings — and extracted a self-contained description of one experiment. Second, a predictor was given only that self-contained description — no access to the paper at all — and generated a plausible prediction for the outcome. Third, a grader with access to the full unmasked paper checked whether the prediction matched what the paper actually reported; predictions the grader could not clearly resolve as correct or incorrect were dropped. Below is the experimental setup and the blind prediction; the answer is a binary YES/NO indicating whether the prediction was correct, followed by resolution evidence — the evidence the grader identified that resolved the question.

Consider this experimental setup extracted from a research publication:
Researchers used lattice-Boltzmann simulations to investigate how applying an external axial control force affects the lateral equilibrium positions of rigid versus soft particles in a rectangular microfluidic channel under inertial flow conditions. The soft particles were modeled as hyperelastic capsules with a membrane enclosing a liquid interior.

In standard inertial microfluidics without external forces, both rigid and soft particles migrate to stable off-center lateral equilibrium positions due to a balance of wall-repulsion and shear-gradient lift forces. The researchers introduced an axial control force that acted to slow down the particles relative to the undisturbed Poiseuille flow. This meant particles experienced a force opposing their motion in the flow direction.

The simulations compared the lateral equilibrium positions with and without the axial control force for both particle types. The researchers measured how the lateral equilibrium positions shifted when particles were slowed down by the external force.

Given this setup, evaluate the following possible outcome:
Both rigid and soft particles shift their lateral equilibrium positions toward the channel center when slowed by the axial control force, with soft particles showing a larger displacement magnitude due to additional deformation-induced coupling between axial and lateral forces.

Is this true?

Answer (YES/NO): NO